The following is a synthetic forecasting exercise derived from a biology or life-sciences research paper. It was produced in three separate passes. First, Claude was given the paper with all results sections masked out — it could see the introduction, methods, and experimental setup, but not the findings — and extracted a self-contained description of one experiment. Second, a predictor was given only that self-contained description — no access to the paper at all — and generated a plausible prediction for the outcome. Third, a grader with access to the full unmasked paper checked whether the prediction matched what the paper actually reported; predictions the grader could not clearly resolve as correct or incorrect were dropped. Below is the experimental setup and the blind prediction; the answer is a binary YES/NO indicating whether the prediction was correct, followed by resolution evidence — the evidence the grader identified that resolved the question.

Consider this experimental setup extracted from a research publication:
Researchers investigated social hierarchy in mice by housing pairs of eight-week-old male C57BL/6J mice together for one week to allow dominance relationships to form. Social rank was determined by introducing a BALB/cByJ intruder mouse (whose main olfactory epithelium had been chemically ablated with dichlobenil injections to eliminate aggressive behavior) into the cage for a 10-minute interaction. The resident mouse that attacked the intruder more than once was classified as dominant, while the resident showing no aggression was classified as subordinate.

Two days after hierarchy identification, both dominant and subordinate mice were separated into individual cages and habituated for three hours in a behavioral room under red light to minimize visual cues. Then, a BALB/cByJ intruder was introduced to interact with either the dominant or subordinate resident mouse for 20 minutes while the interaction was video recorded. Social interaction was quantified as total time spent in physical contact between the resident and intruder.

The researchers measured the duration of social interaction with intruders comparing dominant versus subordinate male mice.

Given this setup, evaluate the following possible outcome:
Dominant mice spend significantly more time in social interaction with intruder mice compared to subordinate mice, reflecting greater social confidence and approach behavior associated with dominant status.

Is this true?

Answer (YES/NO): NO